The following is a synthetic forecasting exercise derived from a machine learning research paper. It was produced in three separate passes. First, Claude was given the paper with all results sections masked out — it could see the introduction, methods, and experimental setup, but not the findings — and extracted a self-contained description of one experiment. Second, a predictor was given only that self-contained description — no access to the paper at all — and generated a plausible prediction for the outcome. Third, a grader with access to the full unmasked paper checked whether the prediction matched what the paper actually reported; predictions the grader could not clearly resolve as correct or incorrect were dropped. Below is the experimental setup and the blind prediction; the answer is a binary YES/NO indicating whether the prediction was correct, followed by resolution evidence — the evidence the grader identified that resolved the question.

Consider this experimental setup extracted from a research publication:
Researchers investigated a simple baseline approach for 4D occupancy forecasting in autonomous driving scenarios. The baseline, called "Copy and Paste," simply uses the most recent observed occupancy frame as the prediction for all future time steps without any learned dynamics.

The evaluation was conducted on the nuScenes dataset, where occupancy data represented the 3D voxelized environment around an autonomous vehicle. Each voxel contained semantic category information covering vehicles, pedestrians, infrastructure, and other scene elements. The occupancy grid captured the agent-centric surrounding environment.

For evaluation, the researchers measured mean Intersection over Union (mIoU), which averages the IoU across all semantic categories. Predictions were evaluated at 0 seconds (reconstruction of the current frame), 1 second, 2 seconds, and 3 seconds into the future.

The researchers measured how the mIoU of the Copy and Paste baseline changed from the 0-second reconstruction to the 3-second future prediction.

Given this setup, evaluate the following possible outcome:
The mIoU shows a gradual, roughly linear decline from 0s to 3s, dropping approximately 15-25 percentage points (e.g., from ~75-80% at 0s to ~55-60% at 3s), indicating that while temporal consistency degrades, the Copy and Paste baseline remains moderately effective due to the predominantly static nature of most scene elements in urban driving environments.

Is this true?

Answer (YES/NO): NO